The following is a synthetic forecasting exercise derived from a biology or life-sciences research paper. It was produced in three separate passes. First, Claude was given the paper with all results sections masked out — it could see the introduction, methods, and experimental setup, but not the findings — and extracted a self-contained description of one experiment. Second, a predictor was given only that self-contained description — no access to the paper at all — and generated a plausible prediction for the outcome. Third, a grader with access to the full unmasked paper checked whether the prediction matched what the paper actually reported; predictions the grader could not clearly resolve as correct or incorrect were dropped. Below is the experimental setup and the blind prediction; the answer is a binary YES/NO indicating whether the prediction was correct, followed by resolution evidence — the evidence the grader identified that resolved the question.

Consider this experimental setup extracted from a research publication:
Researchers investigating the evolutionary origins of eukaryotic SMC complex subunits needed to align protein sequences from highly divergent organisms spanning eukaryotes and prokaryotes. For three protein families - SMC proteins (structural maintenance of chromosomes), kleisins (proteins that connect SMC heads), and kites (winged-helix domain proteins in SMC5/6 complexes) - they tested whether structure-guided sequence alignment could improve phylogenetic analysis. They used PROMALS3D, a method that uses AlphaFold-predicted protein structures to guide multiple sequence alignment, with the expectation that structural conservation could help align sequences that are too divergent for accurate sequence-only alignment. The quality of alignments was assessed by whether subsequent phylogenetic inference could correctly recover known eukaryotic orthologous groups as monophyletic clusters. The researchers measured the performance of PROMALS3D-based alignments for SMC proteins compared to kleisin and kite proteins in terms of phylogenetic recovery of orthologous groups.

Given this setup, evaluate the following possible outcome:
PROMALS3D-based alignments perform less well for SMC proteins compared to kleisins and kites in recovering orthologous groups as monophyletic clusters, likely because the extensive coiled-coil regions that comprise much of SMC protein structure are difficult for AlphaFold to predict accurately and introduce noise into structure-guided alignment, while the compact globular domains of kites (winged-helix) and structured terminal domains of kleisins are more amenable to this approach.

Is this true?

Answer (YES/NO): NO